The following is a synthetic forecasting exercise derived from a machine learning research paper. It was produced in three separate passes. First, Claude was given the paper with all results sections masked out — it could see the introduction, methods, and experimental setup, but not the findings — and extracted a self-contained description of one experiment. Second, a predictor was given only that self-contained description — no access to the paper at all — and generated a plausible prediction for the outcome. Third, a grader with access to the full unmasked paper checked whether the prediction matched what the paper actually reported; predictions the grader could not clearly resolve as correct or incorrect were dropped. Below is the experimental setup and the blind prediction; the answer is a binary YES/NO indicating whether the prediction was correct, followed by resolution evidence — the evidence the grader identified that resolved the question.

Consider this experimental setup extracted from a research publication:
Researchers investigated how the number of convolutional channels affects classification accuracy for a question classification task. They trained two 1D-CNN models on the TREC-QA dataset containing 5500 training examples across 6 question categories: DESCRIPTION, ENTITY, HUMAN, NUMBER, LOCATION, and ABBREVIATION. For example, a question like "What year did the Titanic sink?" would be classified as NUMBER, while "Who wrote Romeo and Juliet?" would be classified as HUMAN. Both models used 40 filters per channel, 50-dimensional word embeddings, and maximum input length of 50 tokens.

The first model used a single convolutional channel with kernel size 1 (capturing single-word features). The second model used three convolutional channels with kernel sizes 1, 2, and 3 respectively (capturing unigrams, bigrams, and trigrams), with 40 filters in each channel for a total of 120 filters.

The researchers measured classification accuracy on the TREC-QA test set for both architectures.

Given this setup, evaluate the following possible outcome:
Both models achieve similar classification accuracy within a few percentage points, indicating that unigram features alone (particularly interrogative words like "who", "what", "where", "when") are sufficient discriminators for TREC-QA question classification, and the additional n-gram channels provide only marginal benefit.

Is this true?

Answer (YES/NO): NO